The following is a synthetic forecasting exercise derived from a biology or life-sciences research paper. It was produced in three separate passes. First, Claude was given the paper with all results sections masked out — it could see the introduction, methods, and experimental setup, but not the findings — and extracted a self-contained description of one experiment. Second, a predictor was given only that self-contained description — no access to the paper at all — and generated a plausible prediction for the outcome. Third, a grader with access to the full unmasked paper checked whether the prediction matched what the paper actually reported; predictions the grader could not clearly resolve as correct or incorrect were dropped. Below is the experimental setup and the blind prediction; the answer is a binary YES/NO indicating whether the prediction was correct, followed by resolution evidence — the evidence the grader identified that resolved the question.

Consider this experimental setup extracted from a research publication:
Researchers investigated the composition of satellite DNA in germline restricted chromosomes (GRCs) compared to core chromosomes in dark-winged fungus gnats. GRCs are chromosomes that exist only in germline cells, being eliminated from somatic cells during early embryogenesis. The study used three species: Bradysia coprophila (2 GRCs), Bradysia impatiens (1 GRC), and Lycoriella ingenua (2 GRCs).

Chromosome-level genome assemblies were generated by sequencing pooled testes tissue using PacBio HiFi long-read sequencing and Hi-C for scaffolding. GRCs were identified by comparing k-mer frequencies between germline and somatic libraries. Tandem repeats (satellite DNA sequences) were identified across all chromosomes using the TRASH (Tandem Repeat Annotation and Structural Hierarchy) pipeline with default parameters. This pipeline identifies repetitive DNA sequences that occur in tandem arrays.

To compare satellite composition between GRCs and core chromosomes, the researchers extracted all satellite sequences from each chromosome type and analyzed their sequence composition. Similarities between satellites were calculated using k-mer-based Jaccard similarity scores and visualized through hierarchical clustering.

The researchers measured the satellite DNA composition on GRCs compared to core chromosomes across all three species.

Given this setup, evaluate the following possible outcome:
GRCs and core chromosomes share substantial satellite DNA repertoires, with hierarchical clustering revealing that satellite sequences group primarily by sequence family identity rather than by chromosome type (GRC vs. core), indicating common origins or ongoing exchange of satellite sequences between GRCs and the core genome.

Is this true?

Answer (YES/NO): NO